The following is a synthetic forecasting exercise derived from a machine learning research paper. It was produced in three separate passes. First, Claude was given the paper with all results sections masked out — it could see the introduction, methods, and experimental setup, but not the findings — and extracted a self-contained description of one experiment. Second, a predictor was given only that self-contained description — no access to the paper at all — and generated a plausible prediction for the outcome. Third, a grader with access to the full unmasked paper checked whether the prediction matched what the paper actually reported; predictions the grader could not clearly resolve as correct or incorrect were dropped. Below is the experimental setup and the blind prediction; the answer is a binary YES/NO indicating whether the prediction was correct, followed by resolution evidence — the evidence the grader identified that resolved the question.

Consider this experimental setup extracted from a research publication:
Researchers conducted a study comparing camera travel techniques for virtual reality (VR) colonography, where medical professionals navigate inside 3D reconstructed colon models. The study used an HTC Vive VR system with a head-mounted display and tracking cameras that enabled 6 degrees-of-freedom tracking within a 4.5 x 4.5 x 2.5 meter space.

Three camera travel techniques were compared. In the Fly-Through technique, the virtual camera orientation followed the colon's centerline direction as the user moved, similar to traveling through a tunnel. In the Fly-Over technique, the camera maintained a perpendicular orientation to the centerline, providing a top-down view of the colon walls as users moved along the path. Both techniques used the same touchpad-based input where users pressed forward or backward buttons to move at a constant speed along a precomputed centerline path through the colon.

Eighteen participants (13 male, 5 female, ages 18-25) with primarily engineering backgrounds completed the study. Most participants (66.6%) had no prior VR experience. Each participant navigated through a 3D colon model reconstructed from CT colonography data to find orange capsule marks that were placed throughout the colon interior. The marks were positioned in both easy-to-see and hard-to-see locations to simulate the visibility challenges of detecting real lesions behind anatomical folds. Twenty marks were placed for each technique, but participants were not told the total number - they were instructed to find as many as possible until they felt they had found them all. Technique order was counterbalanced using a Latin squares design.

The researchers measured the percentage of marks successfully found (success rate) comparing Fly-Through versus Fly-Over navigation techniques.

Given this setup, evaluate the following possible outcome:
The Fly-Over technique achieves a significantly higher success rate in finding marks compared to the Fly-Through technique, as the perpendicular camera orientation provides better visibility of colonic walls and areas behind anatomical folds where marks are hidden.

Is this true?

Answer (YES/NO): NO